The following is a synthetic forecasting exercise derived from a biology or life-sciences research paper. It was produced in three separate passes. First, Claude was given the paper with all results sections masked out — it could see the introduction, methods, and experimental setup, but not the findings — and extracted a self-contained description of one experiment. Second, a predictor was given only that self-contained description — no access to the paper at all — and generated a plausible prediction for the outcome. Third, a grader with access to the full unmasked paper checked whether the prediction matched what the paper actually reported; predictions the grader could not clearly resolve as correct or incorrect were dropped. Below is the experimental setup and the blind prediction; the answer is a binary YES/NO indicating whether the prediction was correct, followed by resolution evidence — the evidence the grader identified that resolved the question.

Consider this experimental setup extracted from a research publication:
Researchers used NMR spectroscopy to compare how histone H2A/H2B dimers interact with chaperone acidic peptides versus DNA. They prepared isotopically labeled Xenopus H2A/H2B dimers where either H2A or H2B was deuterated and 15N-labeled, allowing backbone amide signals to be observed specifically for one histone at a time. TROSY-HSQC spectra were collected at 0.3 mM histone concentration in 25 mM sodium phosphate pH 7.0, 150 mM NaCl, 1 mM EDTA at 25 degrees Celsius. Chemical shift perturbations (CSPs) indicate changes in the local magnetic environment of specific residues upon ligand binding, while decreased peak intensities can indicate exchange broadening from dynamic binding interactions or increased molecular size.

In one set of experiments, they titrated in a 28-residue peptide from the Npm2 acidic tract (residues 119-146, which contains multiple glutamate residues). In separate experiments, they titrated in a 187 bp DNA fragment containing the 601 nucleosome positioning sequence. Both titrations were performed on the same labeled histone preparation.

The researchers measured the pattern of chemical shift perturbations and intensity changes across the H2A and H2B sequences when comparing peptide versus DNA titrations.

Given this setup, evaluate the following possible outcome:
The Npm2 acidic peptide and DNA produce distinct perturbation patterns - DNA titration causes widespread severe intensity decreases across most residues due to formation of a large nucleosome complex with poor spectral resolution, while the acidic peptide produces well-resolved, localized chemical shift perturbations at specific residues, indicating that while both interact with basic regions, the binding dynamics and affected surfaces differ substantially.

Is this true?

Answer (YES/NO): NO